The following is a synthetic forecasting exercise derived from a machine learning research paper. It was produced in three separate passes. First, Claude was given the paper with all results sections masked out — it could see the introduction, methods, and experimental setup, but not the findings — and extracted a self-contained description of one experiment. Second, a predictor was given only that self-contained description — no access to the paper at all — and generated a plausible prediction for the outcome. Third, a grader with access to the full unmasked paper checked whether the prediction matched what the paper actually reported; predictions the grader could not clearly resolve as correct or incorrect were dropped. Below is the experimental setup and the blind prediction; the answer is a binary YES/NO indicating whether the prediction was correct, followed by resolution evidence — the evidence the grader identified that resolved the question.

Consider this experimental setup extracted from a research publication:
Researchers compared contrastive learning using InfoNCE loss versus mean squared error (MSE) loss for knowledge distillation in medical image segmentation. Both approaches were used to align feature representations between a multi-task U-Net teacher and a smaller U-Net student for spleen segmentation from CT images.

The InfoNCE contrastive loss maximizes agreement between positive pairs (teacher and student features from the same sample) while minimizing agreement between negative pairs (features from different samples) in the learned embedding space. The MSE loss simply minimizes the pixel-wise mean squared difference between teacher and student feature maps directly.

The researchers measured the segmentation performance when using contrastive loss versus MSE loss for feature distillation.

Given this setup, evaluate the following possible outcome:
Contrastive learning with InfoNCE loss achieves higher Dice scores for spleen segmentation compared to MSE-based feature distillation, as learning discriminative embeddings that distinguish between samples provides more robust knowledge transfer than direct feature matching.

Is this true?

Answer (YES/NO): YES